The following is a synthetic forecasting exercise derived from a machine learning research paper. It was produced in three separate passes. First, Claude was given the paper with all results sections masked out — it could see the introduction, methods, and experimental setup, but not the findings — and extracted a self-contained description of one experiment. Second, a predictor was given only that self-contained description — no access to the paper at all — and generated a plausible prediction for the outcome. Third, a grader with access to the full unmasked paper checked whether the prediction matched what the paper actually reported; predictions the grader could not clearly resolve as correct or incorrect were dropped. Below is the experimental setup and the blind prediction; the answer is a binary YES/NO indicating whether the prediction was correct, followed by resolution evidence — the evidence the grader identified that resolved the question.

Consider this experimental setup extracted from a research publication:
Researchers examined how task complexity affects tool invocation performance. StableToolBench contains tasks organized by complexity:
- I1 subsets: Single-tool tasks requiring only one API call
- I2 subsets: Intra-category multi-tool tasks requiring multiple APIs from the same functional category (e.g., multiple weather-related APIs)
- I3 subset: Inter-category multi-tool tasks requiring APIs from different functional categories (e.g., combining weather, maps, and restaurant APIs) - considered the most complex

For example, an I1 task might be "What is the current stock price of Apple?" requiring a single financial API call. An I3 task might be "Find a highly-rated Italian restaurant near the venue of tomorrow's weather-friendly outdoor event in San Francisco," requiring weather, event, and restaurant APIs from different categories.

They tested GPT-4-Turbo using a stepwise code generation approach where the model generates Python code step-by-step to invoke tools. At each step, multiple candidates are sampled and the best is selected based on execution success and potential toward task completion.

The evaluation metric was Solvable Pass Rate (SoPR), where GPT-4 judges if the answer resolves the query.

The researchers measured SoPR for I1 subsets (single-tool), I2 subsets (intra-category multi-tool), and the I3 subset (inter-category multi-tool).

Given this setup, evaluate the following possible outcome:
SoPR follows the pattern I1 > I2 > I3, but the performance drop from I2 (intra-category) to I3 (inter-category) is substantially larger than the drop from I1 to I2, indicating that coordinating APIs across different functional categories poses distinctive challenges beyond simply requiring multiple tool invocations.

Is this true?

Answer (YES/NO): NO